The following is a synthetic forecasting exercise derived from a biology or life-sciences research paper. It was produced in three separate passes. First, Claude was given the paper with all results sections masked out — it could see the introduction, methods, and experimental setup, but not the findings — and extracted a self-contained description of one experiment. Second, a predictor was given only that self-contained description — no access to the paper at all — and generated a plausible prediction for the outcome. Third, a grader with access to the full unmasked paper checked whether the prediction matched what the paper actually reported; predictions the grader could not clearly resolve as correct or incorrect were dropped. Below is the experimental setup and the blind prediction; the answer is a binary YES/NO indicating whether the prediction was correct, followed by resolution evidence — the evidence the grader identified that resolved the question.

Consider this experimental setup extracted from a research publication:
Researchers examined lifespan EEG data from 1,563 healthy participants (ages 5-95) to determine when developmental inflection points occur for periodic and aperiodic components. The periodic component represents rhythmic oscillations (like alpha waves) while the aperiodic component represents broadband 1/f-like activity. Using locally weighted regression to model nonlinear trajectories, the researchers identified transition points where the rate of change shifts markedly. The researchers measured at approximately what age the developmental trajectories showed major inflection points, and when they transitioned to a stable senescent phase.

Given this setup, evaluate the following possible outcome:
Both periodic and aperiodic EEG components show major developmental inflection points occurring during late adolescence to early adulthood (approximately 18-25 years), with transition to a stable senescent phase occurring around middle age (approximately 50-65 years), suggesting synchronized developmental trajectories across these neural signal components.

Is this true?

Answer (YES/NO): NO